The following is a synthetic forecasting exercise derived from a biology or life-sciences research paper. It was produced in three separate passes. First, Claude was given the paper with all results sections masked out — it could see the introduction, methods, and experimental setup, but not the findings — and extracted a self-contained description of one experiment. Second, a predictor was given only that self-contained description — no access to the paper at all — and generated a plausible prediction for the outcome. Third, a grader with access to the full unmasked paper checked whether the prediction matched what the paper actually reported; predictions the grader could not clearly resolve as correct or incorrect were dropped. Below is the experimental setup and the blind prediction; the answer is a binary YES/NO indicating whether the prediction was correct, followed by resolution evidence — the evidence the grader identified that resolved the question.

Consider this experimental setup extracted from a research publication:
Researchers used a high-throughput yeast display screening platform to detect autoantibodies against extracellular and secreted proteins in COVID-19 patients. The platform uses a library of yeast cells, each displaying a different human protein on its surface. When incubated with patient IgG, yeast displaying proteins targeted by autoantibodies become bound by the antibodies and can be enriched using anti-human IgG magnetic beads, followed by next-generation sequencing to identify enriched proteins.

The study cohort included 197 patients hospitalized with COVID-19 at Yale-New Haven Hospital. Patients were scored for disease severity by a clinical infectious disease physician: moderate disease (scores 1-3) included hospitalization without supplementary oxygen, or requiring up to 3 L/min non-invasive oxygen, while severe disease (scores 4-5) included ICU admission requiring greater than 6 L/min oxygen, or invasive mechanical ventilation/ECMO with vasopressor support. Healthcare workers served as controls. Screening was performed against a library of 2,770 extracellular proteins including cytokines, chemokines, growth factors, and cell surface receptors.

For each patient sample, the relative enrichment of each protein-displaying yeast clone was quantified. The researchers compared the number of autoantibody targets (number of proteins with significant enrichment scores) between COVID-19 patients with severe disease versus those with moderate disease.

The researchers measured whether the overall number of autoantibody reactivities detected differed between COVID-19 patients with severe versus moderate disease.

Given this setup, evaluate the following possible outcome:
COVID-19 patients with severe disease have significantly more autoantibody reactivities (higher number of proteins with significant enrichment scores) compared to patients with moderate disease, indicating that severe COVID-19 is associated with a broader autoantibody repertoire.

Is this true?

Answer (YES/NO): YES